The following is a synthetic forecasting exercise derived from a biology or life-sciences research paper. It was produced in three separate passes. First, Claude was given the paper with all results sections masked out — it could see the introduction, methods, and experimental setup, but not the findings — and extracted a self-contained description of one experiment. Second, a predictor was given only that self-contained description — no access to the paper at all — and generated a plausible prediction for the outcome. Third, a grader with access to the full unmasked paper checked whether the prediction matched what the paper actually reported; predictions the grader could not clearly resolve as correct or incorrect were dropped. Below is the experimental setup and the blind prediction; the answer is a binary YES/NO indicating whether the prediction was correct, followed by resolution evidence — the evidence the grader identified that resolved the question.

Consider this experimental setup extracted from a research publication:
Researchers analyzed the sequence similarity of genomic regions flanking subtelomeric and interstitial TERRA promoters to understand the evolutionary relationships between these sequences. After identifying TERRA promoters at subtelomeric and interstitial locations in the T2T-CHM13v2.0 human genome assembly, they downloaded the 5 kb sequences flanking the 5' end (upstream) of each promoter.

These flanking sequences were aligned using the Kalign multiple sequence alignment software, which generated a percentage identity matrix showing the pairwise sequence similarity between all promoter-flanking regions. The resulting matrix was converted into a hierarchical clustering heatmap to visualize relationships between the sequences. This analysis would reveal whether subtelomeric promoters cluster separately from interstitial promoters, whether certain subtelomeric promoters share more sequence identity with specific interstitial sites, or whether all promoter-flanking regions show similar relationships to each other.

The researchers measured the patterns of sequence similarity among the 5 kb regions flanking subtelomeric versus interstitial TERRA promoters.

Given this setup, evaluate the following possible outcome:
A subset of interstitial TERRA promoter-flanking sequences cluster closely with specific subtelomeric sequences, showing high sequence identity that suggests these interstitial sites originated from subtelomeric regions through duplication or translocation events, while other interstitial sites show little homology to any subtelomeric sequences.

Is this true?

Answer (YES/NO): NO